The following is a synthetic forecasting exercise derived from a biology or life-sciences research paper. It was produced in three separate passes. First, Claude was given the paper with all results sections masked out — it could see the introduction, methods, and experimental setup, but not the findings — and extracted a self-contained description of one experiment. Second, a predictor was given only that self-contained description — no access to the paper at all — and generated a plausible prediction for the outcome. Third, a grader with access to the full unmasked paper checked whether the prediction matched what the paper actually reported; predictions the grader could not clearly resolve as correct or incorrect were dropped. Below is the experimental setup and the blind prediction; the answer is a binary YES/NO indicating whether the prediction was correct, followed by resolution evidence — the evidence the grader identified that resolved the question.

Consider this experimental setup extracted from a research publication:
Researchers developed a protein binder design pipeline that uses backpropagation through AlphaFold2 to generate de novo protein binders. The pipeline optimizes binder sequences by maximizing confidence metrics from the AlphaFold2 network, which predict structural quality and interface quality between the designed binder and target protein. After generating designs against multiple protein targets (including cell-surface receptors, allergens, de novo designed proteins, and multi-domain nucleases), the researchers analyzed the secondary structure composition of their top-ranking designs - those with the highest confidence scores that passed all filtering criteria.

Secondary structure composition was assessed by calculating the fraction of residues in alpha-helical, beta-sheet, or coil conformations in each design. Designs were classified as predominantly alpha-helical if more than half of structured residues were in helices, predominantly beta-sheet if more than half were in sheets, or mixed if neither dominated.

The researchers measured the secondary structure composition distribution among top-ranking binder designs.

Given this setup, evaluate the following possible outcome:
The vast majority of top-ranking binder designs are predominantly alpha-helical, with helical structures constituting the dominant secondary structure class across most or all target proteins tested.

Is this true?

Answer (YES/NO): YES